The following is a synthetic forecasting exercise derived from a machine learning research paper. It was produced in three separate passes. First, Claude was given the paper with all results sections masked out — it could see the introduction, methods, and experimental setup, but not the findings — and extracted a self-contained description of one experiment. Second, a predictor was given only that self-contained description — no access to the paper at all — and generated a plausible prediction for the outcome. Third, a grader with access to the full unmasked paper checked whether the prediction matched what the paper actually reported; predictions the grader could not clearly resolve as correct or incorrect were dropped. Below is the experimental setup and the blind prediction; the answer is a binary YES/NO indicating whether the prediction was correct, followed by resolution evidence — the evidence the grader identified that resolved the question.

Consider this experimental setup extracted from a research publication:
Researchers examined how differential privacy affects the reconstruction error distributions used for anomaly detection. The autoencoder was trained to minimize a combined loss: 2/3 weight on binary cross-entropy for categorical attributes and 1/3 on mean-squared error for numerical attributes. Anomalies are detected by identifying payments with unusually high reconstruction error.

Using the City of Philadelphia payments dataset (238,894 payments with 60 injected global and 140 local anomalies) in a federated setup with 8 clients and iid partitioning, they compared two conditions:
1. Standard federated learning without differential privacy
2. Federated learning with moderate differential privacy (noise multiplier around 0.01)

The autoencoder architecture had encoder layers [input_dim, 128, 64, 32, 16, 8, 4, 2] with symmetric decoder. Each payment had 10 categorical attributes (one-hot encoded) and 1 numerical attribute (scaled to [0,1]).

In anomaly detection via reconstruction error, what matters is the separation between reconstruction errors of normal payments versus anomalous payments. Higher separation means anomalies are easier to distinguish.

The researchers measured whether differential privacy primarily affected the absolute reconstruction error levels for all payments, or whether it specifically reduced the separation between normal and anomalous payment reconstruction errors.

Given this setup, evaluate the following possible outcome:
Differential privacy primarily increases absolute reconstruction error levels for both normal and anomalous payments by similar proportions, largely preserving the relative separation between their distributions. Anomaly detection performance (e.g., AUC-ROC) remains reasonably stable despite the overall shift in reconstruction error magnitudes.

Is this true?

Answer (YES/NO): NO